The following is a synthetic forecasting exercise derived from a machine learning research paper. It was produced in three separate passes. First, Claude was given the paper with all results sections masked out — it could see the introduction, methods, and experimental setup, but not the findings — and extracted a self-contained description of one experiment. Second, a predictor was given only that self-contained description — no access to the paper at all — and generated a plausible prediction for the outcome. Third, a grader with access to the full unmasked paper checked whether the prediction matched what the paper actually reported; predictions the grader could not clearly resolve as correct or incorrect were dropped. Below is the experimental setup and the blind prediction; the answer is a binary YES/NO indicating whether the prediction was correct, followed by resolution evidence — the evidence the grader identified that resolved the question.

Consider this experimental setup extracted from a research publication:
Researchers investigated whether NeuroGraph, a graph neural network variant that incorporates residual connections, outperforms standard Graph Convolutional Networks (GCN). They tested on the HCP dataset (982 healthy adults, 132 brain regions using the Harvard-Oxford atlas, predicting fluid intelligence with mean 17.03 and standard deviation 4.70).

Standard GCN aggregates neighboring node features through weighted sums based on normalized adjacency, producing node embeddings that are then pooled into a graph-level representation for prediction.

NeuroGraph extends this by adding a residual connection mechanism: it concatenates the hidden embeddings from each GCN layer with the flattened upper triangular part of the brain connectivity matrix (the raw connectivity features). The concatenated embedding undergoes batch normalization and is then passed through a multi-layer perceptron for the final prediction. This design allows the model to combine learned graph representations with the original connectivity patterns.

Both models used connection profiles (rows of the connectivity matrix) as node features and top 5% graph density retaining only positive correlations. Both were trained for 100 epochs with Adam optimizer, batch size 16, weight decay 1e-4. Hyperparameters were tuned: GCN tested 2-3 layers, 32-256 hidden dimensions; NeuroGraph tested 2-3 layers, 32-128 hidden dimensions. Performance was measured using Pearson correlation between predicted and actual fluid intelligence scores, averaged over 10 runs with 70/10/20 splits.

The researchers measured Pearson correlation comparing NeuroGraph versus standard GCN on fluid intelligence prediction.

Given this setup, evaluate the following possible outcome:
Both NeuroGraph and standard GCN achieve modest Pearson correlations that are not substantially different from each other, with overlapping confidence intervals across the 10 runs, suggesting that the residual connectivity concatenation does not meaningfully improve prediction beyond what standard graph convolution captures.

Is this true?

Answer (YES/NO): NO